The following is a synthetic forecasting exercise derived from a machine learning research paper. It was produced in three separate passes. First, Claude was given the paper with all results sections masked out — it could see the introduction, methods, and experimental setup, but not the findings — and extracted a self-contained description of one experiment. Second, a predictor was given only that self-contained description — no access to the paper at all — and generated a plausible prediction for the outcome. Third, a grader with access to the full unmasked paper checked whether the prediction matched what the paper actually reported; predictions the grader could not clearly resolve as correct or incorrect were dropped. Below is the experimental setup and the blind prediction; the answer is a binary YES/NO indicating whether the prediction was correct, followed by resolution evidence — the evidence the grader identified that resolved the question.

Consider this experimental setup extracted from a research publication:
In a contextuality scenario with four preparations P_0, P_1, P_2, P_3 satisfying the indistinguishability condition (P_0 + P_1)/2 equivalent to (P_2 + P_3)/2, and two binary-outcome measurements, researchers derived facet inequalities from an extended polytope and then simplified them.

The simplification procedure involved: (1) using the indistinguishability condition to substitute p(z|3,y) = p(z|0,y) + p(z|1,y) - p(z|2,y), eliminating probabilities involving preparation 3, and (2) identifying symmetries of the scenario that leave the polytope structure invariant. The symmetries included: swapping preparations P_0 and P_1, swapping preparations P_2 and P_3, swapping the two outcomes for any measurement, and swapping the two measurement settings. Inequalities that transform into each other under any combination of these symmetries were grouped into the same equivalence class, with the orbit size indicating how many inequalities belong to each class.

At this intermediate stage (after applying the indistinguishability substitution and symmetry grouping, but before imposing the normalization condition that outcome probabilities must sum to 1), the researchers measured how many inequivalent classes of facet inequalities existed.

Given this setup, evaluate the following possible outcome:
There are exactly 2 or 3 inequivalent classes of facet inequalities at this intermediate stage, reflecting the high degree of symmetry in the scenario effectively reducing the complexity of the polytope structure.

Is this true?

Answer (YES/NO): NO